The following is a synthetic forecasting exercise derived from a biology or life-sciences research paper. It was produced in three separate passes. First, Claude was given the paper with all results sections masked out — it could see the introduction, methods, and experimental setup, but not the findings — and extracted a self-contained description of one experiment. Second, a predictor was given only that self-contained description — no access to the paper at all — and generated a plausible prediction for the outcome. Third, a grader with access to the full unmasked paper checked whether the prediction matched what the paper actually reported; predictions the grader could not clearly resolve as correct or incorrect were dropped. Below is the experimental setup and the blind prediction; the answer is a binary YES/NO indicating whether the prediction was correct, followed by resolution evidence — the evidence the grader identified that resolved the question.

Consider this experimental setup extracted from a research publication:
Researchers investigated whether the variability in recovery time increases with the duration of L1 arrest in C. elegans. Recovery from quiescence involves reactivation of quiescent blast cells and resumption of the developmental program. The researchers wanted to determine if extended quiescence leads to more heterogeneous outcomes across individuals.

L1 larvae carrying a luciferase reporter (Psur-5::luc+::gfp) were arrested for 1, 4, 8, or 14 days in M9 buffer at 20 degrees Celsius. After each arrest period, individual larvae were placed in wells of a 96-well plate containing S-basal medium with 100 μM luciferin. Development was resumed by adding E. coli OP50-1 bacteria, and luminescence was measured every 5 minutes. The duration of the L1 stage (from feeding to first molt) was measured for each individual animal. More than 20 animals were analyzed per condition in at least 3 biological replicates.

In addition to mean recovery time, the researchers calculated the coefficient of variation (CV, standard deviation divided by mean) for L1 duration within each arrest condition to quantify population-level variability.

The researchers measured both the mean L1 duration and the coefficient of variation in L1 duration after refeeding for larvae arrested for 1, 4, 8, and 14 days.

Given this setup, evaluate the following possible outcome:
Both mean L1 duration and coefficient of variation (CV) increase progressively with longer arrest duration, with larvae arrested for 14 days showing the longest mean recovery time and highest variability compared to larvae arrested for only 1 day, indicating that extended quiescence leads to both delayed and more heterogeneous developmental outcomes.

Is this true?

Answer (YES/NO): YES